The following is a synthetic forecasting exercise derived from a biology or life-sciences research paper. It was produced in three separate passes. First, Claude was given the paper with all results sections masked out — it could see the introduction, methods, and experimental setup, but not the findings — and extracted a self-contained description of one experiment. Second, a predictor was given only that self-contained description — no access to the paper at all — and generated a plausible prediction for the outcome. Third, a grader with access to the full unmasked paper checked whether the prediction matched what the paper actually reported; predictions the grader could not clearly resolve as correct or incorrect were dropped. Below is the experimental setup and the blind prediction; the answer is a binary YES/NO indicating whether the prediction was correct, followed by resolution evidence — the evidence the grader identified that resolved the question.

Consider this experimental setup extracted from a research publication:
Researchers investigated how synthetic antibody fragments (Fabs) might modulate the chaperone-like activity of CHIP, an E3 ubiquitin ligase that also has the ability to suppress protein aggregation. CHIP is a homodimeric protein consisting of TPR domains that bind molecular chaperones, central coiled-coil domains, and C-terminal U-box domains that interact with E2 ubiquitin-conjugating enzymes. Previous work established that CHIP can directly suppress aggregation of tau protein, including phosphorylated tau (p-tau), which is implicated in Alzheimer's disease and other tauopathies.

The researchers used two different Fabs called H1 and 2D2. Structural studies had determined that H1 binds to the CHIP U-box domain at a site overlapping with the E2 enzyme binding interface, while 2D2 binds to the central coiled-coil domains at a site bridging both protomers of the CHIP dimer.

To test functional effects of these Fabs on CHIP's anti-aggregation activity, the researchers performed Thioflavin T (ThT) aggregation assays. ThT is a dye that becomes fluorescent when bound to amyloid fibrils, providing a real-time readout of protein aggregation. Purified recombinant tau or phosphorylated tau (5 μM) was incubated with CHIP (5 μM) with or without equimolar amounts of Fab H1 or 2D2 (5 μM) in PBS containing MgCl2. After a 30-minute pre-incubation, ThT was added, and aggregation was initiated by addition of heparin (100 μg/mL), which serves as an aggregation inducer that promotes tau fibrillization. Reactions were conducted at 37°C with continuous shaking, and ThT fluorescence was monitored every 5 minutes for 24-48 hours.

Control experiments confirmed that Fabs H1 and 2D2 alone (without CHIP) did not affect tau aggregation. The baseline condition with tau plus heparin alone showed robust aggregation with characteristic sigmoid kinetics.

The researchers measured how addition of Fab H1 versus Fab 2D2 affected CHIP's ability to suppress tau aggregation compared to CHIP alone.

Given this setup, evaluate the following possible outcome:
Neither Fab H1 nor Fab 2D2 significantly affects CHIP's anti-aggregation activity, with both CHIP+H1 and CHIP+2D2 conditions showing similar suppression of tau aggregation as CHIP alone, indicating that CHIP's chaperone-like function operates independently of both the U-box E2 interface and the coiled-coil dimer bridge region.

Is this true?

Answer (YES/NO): NO